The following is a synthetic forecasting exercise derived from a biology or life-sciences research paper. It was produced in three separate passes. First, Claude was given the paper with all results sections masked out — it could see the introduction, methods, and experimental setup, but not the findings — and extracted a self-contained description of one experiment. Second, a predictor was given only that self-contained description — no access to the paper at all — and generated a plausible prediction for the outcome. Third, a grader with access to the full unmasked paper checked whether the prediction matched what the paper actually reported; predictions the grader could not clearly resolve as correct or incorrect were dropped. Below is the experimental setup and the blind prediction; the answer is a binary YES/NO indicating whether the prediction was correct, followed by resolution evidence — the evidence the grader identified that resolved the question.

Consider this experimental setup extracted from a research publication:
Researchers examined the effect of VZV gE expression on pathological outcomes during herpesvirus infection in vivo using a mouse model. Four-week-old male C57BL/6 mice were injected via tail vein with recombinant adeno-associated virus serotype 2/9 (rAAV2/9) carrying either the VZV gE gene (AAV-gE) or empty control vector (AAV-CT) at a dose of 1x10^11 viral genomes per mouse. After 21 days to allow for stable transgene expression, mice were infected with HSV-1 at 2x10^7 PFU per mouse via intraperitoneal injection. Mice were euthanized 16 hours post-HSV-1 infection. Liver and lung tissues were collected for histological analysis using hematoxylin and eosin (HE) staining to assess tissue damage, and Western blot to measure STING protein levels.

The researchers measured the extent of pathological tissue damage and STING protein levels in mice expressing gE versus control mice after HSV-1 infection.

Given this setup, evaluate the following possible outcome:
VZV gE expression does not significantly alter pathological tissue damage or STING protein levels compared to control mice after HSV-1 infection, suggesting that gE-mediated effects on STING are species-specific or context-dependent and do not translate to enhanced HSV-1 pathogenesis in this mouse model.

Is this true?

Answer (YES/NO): NO